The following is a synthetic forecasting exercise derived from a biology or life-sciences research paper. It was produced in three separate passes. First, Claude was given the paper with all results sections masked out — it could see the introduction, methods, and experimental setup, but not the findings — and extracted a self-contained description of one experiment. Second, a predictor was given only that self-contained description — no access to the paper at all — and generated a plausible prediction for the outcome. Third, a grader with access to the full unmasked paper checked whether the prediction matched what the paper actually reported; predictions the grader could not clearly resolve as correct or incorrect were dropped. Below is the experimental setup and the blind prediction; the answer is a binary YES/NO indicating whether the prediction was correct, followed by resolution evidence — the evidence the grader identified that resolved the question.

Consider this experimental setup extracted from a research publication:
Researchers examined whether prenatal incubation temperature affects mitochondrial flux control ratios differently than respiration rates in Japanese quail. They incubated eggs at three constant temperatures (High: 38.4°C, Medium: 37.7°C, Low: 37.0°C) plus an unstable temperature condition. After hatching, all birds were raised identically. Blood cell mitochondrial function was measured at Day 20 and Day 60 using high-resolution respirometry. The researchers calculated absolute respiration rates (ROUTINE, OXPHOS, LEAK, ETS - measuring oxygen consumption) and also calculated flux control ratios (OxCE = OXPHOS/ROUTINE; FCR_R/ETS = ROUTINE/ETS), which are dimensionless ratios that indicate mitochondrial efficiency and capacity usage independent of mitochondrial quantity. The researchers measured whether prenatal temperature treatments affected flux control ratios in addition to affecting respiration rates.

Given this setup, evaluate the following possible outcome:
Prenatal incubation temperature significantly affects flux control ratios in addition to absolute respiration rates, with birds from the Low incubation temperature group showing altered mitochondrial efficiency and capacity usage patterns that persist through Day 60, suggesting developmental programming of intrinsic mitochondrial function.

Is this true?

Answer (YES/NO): NO